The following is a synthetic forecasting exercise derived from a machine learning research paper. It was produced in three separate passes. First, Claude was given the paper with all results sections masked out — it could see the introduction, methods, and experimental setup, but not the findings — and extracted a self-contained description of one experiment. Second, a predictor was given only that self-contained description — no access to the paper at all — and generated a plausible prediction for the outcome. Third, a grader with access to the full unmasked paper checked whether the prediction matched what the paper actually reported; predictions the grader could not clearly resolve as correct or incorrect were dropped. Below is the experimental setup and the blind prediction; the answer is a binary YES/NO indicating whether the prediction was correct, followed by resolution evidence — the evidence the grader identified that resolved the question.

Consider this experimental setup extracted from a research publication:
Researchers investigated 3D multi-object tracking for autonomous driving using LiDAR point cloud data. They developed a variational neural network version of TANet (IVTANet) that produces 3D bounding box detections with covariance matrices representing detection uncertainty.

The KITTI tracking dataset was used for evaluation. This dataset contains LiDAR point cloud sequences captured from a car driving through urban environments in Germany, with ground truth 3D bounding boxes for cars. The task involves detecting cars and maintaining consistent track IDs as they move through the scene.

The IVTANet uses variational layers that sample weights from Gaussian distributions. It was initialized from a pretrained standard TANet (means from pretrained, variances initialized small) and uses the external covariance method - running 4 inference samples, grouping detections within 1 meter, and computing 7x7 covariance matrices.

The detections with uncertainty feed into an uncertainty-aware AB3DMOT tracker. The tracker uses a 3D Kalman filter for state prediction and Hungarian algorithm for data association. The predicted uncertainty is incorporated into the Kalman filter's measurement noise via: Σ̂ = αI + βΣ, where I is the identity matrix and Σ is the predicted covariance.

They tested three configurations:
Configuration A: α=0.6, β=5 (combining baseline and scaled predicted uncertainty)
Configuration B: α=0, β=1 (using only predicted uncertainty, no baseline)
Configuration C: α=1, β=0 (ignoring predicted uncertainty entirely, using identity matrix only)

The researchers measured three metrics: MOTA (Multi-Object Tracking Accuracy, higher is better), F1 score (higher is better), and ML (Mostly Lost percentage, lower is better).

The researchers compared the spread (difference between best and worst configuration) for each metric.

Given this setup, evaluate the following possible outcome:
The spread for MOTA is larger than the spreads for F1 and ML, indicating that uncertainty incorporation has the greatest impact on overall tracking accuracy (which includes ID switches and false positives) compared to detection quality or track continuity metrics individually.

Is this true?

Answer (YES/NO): YES